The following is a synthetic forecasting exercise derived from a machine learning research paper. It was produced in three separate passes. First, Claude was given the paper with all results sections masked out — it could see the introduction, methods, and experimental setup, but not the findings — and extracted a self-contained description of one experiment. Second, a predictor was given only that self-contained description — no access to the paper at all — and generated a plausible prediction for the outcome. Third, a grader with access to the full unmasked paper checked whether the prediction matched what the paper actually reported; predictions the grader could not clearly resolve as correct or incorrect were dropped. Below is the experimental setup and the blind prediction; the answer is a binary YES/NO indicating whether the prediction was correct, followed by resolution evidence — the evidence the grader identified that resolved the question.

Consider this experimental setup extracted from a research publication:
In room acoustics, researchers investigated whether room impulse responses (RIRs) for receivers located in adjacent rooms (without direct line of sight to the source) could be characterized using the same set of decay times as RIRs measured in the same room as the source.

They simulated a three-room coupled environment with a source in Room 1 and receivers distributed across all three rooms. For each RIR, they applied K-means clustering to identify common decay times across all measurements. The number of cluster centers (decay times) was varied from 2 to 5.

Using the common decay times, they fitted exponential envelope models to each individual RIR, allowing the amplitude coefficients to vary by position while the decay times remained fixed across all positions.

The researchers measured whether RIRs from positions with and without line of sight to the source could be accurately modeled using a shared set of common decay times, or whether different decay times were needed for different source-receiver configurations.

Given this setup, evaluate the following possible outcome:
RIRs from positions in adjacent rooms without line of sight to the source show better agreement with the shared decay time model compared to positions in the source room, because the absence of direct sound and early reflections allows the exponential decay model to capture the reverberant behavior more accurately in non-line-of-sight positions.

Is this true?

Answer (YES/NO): NO